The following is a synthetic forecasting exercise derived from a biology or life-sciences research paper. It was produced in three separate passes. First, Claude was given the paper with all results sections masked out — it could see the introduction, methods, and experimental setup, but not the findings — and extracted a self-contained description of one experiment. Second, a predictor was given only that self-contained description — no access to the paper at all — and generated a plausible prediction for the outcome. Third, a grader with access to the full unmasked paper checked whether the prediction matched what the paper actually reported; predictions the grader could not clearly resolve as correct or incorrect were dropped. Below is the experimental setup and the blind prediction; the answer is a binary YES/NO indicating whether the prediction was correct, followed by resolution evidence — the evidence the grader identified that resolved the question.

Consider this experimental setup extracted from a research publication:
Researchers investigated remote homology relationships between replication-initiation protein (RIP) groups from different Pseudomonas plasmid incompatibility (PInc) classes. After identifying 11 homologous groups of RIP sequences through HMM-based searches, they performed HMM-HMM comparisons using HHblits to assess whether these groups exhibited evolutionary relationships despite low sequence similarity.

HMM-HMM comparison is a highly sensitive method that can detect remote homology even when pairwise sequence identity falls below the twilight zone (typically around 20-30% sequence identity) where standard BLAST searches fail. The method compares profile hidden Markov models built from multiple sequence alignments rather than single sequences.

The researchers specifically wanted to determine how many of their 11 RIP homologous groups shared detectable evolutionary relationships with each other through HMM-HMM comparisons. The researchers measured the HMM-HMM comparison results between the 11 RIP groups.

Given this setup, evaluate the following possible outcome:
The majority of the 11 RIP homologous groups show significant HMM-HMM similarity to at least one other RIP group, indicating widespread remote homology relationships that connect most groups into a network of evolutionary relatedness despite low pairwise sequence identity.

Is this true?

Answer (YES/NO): YES